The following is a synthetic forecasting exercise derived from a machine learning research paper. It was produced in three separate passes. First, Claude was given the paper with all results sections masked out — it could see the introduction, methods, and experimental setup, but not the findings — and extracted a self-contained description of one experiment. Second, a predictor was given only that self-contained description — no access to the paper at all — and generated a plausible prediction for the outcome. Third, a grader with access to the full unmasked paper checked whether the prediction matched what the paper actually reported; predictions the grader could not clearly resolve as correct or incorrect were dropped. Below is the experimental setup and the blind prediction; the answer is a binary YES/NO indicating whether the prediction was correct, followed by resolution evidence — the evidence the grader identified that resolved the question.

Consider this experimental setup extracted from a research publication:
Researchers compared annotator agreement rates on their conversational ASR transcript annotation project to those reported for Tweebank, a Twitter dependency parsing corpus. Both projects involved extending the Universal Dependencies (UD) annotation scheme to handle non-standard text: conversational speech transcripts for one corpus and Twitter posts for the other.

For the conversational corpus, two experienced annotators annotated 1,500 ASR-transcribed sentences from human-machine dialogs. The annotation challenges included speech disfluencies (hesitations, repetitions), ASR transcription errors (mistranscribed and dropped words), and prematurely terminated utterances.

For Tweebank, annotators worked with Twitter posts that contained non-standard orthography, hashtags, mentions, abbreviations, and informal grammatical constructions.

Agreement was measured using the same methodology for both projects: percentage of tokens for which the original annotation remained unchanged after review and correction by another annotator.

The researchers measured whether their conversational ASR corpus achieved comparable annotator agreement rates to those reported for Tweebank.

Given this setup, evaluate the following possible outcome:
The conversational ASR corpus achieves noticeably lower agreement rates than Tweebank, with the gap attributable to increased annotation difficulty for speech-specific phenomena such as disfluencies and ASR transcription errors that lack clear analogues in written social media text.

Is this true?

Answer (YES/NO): NO